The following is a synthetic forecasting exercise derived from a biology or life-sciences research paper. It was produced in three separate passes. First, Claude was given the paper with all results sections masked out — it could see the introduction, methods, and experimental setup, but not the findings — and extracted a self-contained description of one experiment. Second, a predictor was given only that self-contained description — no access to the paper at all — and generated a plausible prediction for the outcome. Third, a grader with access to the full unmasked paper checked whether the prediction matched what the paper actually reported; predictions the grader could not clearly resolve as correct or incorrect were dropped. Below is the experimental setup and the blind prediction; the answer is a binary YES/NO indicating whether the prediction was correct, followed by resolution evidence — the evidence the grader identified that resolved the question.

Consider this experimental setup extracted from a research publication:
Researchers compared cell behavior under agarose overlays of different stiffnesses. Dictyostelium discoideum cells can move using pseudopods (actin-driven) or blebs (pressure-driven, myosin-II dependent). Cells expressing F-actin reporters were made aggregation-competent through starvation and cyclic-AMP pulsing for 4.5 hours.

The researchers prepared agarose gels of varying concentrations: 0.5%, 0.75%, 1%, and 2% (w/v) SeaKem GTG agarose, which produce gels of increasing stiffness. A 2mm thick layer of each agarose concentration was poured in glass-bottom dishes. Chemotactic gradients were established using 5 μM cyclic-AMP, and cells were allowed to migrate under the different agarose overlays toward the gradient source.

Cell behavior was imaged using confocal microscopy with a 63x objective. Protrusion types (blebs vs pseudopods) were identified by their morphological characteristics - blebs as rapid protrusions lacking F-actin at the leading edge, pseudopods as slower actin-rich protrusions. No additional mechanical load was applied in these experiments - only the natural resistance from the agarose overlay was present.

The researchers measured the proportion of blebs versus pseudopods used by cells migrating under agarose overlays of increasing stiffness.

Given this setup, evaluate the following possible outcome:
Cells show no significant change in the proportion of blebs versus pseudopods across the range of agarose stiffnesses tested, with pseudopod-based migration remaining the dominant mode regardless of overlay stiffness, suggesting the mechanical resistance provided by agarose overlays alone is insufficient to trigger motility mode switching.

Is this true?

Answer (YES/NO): NO